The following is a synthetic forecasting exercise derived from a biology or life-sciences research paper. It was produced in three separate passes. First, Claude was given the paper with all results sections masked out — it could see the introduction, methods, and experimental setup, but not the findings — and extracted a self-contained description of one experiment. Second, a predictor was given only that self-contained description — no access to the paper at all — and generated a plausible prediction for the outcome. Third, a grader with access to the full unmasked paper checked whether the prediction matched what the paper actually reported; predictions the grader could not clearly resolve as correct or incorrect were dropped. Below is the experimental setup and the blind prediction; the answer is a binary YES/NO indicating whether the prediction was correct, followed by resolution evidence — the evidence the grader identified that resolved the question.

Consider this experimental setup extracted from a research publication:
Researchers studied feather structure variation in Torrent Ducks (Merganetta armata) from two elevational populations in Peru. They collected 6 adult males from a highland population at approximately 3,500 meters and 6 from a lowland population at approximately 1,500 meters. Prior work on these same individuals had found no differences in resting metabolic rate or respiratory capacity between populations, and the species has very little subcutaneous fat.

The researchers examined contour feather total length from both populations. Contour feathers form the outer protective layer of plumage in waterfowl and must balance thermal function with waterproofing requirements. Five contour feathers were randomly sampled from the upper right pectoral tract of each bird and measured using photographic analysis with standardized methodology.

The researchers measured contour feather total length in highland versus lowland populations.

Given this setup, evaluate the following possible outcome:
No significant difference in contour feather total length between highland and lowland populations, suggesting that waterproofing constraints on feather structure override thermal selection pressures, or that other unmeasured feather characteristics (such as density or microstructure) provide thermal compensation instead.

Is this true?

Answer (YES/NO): YES